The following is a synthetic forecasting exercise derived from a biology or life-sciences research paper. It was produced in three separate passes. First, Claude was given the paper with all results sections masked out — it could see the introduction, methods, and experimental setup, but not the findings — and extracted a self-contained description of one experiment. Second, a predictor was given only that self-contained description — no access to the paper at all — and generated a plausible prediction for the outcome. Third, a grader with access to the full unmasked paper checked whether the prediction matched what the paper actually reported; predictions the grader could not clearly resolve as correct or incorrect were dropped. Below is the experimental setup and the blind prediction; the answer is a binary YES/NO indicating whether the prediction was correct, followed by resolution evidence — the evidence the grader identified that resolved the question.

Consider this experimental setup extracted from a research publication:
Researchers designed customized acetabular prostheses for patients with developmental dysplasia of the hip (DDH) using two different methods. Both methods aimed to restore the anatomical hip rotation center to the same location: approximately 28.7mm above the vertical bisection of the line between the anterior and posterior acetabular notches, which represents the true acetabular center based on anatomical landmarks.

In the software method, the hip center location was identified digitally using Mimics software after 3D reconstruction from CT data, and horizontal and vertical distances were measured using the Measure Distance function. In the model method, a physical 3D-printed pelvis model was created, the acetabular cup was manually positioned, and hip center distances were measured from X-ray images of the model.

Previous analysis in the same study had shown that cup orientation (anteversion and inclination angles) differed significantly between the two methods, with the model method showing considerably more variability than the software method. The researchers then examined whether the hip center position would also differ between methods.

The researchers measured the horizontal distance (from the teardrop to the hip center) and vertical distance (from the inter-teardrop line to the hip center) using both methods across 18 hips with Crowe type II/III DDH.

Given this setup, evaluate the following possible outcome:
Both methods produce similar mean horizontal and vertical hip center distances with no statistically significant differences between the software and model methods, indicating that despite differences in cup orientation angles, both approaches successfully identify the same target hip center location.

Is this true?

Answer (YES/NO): YES